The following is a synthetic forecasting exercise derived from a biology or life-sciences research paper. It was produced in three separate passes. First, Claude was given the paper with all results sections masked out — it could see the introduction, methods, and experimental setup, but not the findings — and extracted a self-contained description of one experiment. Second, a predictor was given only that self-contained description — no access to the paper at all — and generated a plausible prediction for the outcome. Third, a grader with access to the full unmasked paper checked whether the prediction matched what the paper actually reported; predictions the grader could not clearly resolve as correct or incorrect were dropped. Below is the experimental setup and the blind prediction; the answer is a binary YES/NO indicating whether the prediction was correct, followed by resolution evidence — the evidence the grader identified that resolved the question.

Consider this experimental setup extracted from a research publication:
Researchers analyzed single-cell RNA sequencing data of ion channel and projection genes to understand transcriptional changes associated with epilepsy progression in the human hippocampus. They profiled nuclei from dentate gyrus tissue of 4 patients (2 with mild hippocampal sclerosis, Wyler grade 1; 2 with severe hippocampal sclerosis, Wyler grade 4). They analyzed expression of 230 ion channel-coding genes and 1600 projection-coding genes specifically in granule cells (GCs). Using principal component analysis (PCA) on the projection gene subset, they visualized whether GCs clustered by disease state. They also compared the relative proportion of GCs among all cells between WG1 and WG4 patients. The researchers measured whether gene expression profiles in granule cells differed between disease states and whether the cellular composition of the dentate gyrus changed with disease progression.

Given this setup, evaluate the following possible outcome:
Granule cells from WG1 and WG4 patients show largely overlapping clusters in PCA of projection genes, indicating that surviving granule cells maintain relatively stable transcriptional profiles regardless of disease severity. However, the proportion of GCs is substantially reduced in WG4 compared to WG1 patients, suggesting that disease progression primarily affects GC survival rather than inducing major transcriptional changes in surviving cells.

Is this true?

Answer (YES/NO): NO